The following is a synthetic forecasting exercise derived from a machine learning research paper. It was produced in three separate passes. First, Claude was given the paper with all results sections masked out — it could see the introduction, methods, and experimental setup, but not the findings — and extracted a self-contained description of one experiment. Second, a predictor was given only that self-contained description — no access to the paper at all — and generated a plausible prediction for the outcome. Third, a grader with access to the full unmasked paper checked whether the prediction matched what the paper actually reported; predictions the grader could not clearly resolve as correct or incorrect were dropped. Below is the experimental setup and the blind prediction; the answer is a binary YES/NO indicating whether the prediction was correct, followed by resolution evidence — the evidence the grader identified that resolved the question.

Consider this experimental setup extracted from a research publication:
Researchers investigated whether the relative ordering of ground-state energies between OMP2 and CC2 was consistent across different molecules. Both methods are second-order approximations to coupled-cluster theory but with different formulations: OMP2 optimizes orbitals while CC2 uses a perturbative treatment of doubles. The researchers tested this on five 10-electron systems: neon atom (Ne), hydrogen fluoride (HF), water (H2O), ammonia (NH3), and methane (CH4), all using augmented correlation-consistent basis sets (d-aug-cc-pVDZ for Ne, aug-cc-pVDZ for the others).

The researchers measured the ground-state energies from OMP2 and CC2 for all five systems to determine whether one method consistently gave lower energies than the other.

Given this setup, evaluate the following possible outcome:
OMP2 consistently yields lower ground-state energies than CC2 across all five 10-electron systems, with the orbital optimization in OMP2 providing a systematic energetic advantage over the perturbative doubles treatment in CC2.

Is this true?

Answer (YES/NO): NO